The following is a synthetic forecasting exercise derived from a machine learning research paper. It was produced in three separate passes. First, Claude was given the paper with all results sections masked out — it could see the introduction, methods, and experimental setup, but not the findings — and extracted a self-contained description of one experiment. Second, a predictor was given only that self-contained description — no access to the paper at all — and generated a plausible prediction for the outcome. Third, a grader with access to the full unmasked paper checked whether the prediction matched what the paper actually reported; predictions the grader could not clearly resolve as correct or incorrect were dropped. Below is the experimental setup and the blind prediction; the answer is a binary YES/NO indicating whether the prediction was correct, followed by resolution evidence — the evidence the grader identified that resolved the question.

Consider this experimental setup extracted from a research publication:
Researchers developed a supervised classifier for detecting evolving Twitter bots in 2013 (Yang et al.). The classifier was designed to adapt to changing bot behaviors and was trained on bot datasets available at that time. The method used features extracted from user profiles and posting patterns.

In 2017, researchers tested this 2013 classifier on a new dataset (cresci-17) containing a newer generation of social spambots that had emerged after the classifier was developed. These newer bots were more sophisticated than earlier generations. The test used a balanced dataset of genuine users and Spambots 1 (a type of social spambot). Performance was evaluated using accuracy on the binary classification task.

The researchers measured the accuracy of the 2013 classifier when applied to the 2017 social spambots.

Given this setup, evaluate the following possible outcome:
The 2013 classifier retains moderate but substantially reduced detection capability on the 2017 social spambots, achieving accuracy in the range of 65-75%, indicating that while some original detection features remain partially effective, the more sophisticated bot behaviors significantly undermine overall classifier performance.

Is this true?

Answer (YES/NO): NO